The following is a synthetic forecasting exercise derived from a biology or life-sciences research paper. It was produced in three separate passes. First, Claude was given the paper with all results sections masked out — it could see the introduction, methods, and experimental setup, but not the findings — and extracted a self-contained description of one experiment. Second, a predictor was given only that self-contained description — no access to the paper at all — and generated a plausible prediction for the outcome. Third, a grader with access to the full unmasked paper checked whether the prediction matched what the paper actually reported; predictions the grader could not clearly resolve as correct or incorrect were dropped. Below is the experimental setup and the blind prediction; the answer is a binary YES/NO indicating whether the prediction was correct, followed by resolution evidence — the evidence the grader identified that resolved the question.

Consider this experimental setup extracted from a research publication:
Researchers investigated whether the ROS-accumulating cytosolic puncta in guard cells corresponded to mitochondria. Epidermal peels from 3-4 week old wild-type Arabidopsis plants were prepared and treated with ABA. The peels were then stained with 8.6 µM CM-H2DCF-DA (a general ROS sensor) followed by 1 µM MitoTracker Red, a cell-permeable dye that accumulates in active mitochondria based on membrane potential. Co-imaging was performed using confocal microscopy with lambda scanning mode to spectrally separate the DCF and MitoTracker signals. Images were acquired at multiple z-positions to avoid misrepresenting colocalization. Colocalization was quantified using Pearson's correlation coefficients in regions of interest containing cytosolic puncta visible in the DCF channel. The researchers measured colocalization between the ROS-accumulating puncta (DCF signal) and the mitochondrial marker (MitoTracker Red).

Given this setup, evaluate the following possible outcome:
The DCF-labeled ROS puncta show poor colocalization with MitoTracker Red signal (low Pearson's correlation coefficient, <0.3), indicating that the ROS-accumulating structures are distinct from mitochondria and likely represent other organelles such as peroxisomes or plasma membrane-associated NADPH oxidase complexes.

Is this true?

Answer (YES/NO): NO